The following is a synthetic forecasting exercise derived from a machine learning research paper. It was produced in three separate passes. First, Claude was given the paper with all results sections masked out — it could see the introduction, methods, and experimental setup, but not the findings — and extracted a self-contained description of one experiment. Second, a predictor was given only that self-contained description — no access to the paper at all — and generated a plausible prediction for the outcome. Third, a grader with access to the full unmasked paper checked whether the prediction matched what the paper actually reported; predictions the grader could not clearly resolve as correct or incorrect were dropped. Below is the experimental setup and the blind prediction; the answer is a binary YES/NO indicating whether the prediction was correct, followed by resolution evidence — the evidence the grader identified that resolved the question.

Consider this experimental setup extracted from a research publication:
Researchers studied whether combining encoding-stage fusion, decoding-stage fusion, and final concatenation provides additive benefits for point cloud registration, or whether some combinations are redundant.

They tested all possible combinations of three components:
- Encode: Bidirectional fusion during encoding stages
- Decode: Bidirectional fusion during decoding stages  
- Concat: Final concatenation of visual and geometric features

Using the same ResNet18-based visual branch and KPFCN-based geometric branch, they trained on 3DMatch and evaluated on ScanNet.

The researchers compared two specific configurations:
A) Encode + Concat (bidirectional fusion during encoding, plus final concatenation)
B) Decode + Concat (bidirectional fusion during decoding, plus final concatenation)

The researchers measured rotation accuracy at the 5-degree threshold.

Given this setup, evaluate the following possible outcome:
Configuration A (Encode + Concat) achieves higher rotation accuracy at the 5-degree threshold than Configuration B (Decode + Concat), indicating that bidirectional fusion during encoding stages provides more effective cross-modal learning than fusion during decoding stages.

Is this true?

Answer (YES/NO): YES